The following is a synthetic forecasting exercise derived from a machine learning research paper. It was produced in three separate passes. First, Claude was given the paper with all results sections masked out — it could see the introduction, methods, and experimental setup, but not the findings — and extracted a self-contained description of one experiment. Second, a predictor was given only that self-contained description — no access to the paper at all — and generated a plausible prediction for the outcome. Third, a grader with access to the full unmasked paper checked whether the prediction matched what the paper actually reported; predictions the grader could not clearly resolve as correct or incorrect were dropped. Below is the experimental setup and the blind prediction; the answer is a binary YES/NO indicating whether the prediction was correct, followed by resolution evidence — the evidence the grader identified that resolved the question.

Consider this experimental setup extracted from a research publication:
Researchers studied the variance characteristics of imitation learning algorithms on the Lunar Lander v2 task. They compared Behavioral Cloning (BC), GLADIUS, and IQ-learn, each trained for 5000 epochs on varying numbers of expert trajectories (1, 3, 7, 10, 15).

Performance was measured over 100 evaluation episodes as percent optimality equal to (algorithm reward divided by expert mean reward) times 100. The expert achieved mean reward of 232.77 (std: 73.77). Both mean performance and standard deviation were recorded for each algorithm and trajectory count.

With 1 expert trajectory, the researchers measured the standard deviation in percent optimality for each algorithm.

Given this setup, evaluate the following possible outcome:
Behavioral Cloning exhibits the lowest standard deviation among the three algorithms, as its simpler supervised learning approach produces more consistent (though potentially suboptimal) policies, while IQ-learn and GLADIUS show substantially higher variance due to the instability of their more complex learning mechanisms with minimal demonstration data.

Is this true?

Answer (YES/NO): NO